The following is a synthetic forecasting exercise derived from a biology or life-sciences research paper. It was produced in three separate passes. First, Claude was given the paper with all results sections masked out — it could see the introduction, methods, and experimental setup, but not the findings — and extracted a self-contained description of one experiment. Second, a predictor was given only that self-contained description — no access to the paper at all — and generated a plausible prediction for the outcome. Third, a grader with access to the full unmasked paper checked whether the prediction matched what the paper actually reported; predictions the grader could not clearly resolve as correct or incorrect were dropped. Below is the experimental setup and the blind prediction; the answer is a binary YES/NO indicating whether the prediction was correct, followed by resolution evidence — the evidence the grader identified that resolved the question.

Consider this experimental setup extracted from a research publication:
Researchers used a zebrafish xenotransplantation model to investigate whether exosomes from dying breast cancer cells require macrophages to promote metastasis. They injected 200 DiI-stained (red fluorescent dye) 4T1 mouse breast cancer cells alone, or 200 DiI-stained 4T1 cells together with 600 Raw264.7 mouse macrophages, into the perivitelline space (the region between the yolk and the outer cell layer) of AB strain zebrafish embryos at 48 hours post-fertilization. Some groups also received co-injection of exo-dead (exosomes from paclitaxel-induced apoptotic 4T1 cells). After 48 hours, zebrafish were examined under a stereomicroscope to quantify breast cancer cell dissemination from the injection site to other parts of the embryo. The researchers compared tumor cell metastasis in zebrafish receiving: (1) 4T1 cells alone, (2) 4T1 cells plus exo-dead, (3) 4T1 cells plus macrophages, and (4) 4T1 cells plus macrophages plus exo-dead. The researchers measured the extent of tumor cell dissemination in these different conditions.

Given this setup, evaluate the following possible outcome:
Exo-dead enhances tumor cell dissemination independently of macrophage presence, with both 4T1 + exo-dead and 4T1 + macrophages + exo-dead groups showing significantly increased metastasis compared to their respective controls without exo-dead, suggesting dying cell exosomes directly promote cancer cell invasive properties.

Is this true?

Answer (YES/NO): NO